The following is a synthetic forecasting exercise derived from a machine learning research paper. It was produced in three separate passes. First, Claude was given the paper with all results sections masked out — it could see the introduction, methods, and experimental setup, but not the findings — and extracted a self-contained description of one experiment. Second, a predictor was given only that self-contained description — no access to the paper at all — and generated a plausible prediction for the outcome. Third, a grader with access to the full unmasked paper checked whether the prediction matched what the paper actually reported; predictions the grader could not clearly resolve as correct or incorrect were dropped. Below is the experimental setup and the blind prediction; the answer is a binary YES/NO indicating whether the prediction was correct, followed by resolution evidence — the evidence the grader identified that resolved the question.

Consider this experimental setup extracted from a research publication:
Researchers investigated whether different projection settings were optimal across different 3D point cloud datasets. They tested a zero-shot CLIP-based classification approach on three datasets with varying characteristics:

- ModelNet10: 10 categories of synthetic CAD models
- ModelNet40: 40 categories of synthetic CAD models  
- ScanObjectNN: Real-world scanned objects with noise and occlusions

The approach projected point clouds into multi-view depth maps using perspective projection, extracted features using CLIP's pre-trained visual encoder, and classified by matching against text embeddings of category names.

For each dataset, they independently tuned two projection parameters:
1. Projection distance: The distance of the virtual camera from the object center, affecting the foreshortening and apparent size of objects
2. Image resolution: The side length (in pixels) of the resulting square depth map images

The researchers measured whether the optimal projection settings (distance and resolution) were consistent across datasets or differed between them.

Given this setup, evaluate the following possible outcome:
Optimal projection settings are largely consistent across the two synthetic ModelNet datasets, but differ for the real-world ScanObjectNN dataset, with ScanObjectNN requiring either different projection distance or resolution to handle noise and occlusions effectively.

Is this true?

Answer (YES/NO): NO